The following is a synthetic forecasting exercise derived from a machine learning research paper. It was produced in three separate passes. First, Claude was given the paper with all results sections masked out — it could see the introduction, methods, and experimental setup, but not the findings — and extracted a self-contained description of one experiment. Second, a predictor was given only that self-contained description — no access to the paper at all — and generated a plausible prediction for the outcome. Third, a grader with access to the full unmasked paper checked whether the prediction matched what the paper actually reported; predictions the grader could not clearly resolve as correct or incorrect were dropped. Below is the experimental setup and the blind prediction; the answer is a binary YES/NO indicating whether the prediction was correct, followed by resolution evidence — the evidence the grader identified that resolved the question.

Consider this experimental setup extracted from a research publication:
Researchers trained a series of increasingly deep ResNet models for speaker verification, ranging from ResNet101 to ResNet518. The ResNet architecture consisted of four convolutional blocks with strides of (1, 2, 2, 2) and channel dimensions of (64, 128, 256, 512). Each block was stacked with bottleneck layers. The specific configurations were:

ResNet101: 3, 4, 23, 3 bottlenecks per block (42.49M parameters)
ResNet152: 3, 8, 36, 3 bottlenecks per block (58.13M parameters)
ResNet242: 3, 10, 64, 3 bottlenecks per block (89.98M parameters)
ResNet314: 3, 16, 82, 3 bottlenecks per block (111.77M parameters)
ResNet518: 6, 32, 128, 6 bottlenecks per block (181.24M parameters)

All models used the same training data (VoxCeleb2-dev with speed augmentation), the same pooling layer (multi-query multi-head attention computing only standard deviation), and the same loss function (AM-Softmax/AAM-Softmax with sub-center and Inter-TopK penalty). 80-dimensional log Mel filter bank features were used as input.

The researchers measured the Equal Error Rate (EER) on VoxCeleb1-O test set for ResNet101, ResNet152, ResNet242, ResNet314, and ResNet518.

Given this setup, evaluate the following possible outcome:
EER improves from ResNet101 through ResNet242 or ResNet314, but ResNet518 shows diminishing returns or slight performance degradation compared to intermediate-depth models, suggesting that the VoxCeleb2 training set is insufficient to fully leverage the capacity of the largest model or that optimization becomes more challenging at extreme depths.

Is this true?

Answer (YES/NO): NO